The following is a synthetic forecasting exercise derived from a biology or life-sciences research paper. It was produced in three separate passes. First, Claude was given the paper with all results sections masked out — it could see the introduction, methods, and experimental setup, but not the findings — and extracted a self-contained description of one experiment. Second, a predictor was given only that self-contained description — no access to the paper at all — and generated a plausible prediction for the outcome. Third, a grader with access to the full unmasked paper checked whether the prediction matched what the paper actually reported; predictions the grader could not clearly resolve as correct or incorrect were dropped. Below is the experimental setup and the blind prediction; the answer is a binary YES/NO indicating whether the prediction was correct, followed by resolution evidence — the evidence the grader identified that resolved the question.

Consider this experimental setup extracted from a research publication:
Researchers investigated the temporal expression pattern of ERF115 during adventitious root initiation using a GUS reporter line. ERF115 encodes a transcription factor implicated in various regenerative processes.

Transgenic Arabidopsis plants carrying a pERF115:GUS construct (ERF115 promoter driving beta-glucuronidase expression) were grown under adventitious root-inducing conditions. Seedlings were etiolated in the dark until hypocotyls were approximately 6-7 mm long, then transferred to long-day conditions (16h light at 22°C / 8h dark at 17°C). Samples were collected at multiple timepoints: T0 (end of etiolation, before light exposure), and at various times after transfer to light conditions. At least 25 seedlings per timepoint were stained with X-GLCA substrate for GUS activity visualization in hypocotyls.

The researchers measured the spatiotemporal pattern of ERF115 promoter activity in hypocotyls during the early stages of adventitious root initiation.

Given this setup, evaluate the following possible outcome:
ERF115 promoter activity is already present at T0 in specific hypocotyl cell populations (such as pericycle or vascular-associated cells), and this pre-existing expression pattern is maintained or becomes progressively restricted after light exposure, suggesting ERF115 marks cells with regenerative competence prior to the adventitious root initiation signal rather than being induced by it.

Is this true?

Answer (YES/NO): NO